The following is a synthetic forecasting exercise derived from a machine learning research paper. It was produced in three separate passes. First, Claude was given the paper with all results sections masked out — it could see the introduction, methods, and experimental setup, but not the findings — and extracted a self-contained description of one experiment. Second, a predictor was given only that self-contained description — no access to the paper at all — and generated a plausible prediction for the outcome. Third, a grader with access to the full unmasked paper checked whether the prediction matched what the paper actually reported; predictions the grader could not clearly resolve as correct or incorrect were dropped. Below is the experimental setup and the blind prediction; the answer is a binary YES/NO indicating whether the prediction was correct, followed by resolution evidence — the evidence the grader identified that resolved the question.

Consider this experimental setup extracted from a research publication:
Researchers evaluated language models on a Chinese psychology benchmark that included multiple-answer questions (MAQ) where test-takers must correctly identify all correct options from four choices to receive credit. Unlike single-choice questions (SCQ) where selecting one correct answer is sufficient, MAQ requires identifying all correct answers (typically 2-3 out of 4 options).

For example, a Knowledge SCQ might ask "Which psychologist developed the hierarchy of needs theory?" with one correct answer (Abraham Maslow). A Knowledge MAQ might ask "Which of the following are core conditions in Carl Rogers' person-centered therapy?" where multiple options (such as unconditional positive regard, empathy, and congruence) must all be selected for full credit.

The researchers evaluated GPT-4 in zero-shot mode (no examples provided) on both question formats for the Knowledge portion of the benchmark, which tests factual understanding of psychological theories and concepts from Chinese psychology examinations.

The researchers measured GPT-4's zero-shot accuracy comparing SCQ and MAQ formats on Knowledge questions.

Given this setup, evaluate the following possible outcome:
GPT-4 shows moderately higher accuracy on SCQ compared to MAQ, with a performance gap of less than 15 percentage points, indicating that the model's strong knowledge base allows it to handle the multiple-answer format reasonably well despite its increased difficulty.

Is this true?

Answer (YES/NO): NO